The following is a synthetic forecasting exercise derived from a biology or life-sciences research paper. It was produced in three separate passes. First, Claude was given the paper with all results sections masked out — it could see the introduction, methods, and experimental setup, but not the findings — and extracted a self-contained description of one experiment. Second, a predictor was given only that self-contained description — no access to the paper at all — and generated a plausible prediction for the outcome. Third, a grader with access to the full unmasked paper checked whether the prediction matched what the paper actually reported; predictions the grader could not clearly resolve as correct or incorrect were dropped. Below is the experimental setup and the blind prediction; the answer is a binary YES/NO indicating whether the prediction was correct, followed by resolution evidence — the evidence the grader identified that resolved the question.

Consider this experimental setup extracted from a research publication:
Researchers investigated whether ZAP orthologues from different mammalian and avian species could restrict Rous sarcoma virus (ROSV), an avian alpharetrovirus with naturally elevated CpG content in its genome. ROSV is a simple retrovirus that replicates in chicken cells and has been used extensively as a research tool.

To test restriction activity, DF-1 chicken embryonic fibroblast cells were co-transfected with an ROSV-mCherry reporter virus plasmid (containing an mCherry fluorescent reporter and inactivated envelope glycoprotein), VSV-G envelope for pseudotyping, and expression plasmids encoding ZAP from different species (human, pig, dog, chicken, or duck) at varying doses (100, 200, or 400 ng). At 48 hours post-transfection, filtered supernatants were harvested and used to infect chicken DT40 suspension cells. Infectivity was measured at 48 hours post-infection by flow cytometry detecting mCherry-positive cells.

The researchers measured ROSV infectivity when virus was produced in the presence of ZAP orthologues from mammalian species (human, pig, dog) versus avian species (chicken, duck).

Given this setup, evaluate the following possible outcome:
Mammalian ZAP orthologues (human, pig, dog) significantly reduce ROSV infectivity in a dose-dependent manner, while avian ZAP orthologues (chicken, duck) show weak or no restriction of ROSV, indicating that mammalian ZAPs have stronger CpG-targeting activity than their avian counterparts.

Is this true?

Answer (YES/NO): YES